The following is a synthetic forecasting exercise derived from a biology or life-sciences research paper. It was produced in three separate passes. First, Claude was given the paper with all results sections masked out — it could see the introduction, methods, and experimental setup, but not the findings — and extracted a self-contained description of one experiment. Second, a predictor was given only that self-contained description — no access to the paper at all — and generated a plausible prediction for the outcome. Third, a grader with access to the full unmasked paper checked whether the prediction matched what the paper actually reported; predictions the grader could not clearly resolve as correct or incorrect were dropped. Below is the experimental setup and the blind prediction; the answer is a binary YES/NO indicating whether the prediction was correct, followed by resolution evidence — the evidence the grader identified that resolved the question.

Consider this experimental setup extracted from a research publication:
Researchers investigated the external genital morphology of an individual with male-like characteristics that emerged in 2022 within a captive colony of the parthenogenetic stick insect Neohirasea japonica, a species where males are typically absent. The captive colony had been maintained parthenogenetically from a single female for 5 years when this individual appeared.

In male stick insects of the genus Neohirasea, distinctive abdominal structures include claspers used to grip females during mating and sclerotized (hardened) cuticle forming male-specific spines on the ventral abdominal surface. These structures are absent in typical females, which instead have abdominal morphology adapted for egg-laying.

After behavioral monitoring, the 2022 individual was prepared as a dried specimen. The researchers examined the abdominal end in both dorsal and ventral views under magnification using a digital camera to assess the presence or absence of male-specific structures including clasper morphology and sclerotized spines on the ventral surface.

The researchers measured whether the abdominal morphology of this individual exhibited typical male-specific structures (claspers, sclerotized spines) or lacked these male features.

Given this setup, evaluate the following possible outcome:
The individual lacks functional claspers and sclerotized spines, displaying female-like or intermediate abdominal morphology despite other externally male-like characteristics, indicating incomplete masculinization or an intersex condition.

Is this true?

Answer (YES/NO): NO